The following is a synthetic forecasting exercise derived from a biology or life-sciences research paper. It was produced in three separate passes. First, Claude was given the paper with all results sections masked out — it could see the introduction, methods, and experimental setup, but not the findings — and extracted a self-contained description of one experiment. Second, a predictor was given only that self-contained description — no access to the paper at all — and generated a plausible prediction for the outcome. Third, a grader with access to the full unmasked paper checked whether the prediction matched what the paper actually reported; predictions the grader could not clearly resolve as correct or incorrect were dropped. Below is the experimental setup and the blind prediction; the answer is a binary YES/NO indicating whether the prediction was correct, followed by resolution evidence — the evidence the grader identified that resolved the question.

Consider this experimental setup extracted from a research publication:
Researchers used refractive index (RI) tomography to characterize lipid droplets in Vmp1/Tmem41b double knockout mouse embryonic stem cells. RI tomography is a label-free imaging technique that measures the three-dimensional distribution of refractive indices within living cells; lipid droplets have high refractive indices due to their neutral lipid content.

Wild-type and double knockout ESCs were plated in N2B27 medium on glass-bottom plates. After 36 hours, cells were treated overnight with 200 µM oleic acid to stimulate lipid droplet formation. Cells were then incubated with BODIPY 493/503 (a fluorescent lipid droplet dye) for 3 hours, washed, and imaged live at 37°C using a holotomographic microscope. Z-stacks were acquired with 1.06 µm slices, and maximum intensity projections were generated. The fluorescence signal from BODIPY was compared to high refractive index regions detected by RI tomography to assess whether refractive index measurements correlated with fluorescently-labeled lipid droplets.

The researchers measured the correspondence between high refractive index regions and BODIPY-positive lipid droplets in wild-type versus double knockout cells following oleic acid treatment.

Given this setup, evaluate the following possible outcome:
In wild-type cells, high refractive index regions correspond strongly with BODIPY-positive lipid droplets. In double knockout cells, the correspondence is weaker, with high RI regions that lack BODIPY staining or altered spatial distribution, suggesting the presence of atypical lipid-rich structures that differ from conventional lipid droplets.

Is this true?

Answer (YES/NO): NO